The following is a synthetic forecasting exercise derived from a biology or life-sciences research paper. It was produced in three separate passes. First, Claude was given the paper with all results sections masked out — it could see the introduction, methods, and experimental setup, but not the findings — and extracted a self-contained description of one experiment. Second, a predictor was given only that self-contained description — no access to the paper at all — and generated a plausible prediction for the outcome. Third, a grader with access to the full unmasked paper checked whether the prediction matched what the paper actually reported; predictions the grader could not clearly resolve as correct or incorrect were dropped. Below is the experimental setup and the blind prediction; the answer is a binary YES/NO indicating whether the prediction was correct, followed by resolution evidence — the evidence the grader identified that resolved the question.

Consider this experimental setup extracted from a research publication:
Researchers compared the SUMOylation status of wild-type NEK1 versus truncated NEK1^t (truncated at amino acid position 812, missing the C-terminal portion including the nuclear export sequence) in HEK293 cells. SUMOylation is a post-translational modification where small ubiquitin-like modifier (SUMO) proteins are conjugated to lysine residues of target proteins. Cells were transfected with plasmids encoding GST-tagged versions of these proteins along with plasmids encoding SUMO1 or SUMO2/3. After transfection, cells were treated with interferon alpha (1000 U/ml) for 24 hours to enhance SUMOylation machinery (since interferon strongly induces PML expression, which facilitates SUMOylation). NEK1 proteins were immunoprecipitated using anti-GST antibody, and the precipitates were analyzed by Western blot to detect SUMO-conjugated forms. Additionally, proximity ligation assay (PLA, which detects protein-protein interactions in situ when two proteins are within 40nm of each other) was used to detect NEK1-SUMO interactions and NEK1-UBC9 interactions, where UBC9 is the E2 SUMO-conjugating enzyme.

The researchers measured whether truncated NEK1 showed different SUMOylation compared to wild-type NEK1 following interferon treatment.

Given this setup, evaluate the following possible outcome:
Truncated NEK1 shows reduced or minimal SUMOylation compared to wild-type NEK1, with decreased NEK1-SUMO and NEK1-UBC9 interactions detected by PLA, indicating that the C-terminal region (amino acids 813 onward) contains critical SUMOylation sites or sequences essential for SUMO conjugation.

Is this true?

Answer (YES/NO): NO